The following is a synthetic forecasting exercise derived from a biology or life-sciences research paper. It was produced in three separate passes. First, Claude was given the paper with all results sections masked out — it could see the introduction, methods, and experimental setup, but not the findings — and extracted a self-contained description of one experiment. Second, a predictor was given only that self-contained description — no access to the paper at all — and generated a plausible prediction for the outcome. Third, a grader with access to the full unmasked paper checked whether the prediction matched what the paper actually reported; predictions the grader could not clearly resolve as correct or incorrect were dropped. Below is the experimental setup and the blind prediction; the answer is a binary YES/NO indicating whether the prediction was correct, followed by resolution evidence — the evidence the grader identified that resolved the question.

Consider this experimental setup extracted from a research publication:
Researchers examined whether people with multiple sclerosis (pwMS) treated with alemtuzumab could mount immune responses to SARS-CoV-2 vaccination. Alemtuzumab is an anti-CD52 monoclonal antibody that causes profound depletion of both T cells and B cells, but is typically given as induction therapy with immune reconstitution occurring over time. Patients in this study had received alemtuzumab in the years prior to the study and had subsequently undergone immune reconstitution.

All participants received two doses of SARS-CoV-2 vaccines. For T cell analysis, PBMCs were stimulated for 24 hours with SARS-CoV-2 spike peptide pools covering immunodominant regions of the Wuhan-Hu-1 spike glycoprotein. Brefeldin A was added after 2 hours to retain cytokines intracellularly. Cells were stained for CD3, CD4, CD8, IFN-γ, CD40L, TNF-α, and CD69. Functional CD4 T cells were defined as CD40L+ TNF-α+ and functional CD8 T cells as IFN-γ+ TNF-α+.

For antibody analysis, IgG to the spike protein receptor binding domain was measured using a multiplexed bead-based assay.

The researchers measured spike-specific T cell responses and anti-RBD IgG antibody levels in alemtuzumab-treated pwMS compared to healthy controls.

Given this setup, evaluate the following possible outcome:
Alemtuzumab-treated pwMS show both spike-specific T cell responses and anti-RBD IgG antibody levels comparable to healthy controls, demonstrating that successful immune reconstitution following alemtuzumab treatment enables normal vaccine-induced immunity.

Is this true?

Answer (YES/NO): YES